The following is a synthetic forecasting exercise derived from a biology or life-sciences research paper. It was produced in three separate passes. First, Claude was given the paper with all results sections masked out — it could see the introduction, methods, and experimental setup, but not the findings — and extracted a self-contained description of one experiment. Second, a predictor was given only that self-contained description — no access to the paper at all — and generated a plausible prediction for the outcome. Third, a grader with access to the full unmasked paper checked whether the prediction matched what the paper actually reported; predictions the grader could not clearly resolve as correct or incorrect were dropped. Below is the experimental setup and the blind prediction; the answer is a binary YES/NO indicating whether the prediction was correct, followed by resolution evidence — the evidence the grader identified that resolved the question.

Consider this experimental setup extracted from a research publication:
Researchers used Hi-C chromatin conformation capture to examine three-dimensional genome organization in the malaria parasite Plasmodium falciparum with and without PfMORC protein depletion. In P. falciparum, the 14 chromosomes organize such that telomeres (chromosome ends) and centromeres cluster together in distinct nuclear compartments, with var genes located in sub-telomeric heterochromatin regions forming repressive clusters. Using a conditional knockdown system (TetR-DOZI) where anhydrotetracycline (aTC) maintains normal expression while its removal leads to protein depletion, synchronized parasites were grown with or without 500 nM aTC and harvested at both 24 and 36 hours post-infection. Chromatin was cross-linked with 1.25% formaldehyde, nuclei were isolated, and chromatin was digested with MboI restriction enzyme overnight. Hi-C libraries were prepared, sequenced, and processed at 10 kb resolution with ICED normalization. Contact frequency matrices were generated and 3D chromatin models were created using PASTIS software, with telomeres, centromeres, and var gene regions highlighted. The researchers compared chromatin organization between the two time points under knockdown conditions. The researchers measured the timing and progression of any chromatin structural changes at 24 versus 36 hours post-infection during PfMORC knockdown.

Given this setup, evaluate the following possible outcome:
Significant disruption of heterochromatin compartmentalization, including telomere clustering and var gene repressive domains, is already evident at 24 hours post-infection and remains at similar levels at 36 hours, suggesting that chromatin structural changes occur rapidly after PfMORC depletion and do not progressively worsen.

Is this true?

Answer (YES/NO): NO